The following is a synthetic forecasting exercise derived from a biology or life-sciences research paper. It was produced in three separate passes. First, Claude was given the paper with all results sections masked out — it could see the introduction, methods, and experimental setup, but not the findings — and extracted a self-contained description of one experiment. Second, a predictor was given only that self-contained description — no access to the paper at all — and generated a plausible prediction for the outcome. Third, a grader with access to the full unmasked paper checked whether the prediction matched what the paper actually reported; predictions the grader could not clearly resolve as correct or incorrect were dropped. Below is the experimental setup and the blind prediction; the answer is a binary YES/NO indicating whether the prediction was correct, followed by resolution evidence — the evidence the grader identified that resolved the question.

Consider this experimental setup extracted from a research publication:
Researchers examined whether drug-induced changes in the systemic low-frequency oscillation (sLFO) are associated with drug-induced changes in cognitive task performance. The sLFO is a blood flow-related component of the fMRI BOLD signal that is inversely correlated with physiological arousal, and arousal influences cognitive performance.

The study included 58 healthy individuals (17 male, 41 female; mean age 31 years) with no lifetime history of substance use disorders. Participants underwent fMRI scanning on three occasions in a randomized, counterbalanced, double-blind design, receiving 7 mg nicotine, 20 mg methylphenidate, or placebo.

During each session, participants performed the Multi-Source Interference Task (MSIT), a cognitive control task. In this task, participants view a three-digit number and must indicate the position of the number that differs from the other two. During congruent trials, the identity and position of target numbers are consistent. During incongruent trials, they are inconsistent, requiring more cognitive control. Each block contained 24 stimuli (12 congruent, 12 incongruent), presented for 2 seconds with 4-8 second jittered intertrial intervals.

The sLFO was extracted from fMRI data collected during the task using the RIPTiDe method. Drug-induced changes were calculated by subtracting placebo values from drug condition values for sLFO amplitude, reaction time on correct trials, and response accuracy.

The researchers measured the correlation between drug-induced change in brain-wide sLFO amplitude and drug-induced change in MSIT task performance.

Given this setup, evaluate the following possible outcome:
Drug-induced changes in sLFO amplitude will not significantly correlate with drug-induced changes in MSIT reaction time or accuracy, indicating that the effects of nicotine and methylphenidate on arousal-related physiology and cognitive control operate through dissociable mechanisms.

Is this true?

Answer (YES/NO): NO